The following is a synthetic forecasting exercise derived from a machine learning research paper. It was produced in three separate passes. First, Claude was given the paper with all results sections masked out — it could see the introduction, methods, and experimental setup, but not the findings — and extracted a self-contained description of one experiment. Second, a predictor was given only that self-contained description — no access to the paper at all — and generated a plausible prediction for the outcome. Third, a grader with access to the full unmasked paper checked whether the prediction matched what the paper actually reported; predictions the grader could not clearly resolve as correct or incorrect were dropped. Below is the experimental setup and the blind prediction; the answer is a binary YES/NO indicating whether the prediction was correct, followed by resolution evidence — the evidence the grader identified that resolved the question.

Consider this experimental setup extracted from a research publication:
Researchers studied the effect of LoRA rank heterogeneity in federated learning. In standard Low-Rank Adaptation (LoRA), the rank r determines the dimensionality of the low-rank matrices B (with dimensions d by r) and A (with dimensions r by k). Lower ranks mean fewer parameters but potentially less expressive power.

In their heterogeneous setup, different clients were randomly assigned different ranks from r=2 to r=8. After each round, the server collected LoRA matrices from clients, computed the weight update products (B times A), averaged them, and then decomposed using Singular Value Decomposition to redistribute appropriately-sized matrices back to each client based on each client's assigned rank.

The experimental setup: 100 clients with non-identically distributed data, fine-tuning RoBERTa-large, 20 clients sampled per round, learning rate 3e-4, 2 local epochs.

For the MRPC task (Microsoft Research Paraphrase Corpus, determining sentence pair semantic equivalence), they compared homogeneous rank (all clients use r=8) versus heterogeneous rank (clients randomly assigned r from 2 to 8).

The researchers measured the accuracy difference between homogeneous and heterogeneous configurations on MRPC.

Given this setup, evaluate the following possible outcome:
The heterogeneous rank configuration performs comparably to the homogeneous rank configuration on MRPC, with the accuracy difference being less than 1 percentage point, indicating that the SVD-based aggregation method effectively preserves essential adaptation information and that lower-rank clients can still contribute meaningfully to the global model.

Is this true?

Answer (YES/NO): NO